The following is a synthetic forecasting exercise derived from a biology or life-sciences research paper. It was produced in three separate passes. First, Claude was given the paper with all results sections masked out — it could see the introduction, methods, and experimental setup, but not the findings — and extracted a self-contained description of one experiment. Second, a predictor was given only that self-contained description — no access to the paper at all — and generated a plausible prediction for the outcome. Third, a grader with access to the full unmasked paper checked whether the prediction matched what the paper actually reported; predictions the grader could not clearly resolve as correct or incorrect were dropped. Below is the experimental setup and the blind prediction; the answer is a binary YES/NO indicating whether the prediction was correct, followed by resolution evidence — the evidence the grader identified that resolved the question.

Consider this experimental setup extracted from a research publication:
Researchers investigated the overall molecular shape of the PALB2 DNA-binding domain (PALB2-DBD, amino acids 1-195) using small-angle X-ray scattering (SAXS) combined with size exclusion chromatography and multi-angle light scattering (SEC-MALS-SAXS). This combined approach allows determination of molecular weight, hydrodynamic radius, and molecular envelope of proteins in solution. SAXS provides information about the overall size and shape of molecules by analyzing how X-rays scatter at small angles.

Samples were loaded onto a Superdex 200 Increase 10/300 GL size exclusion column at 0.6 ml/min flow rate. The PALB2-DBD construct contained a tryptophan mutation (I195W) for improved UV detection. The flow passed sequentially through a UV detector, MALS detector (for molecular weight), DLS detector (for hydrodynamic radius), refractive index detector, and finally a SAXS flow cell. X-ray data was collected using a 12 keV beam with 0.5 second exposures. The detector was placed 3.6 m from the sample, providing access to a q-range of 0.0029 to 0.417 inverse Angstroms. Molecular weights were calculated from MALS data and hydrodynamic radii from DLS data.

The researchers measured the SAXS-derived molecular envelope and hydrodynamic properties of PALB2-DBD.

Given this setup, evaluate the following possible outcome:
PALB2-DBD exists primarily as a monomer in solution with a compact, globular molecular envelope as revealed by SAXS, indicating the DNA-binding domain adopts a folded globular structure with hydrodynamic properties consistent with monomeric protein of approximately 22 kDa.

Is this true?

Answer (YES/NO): NO